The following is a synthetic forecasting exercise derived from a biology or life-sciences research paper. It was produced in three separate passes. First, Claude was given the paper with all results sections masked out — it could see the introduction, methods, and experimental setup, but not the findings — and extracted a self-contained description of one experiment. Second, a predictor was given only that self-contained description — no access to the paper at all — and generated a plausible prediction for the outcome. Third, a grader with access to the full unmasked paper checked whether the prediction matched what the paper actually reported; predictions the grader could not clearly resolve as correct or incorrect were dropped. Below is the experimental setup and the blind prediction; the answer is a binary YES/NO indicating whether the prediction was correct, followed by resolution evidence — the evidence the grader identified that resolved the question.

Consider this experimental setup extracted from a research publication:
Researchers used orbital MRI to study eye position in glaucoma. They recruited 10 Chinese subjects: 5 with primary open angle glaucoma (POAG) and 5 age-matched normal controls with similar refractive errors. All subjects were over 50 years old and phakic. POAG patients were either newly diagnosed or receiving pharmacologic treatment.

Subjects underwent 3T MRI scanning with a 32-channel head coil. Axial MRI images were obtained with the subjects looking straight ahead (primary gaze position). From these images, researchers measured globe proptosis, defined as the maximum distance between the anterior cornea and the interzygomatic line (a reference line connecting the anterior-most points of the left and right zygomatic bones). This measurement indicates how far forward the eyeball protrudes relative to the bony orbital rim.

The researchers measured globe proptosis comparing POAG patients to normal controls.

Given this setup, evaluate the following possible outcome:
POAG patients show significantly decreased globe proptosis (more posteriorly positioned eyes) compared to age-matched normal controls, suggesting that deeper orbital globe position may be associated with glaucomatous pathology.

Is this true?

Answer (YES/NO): NO